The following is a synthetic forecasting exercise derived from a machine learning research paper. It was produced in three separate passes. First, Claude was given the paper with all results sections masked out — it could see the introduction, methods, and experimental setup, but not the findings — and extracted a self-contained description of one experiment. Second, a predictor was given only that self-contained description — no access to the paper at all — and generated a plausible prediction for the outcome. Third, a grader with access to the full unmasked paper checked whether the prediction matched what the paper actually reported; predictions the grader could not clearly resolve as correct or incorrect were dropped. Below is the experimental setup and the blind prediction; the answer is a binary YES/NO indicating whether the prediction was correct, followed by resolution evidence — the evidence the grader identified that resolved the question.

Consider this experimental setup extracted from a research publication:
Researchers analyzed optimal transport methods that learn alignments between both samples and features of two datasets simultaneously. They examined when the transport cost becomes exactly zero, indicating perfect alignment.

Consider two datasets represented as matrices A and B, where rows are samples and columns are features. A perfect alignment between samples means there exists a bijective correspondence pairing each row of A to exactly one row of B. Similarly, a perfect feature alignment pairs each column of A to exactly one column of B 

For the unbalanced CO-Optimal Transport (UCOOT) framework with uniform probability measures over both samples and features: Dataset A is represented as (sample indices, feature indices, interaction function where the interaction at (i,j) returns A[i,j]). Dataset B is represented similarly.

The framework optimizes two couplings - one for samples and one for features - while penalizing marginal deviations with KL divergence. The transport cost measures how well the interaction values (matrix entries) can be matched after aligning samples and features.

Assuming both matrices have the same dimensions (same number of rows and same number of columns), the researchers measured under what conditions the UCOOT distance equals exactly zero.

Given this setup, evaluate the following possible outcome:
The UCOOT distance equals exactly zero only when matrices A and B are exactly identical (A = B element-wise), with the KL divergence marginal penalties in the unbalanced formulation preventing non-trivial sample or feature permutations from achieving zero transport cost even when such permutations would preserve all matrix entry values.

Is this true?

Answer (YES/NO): NO